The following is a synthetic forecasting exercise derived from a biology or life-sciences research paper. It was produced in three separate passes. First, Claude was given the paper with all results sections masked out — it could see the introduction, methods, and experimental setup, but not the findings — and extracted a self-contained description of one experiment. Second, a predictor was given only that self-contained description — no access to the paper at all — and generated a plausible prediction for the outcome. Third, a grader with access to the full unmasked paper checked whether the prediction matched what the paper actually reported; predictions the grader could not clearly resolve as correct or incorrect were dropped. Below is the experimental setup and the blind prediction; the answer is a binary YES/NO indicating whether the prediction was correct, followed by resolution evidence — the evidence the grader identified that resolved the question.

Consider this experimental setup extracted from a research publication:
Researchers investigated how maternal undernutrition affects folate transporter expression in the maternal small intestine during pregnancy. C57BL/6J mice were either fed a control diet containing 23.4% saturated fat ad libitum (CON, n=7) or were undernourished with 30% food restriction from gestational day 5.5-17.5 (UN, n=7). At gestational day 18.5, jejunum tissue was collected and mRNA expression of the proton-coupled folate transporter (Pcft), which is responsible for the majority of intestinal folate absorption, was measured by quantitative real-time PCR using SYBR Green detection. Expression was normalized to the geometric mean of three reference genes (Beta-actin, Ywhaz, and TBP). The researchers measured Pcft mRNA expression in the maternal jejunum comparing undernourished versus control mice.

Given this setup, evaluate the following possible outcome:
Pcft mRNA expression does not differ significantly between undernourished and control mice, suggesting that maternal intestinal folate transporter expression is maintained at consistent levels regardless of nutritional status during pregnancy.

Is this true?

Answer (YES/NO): YES